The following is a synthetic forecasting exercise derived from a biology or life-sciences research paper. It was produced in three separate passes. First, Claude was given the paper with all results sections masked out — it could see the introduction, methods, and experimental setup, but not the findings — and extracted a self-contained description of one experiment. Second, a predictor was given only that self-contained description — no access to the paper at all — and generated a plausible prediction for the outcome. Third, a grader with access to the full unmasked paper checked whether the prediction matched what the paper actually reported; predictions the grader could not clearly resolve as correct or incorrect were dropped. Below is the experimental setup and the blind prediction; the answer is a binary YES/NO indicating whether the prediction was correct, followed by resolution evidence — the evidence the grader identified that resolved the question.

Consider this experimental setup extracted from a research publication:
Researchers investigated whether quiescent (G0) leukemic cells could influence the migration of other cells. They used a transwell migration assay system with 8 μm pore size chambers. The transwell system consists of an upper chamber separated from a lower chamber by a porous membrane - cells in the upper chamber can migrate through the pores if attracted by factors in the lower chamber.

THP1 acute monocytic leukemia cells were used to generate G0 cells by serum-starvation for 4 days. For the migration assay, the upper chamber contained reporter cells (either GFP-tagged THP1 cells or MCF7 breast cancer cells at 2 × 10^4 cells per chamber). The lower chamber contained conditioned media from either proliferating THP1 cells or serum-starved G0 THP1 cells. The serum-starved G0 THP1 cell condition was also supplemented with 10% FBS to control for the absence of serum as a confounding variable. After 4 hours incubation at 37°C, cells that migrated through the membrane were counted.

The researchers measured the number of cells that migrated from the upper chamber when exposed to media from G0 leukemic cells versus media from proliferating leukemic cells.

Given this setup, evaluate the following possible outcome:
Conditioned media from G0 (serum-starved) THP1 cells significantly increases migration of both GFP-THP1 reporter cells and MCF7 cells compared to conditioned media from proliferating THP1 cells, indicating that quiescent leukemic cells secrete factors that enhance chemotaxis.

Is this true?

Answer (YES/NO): YES